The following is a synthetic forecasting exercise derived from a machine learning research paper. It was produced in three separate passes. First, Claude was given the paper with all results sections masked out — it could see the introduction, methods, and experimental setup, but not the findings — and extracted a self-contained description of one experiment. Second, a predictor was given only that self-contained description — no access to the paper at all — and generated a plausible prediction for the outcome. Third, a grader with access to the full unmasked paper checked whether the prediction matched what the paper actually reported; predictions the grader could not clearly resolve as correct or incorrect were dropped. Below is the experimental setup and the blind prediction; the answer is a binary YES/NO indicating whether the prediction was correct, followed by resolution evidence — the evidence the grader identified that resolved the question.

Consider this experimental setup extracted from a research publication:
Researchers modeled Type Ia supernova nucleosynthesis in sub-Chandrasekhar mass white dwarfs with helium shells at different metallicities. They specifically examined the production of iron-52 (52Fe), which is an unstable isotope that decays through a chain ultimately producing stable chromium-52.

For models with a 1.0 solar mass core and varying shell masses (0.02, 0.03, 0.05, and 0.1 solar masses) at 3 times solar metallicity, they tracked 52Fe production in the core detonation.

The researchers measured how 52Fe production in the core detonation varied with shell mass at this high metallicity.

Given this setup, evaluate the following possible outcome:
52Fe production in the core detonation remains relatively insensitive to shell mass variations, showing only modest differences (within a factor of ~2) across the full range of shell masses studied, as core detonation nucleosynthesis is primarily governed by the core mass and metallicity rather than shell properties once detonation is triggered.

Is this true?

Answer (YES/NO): YES